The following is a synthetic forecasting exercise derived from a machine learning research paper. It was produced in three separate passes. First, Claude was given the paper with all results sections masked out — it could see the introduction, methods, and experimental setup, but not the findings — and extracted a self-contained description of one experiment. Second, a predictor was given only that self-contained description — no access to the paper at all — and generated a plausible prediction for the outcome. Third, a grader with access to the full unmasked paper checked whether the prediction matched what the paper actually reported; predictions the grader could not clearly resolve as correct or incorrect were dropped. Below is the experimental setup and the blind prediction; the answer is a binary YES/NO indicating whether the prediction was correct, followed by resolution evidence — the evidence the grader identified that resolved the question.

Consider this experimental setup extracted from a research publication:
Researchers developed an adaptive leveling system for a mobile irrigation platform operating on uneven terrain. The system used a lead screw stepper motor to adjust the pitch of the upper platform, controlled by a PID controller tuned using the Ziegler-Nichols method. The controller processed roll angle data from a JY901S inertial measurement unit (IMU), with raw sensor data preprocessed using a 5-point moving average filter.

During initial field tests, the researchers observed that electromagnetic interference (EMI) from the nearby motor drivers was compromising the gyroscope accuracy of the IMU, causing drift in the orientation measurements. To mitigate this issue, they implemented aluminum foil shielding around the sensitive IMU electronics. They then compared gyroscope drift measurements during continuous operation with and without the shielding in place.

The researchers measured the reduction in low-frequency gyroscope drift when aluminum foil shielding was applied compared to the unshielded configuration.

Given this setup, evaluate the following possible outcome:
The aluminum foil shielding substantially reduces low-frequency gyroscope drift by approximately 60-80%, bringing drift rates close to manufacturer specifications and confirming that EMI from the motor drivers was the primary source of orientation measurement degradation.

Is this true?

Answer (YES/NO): YES